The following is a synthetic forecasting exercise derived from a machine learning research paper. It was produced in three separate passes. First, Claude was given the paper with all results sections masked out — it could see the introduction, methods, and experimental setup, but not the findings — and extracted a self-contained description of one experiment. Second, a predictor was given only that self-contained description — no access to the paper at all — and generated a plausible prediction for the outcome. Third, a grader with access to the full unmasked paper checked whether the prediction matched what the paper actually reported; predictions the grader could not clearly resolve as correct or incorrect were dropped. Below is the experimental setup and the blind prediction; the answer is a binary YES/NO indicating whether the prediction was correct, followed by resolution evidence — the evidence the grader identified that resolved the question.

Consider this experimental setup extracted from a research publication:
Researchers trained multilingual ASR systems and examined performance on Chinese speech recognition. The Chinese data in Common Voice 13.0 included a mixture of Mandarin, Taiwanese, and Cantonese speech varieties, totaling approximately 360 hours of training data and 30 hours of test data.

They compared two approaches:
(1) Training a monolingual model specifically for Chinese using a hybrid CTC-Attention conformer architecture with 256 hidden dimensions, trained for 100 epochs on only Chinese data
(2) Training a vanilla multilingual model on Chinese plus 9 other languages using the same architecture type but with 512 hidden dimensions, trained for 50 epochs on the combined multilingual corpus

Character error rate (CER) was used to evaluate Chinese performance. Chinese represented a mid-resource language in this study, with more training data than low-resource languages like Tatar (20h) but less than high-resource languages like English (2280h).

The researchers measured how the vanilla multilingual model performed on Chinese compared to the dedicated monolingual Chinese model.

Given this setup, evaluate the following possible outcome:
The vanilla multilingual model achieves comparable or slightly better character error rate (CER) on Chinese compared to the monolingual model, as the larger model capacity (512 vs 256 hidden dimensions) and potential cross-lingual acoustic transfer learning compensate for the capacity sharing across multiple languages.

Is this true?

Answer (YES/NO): NO